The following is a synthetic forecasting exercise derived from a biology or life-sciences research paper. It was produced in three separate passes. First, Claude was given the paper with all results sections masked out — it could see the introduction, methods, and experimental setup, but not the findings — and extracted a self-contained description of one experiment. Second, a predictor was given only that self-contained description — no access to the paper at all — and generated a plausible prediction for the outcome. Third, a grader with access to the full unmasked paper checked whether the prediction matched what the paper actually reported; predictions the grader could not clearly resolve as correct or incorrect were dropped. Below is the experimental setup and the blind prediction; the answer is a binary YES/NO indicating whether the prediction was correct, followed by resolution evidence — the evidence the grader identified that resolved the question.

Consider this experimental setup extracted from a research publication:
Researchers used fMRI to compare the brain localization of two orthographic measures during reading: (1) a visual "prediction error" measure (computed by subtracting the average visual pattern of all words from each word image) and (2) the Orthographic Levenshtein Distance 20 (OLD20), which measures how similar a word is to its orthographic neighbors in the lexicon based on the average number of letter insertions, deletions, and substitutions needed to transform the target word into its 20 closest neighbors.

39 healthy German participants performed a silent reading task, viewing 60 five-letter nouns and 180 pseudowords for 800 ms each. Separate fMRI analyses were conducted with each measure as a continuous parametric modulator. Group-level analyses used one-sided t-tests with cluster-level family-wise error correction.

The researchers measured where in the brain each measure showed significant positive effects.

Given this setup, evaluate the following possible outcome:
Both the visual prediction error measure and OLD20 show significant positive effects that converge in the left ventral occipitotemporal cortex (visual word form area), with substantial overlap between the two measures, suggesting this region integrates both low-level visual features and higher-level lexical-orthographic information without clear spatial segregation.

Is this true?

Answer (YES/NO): NO